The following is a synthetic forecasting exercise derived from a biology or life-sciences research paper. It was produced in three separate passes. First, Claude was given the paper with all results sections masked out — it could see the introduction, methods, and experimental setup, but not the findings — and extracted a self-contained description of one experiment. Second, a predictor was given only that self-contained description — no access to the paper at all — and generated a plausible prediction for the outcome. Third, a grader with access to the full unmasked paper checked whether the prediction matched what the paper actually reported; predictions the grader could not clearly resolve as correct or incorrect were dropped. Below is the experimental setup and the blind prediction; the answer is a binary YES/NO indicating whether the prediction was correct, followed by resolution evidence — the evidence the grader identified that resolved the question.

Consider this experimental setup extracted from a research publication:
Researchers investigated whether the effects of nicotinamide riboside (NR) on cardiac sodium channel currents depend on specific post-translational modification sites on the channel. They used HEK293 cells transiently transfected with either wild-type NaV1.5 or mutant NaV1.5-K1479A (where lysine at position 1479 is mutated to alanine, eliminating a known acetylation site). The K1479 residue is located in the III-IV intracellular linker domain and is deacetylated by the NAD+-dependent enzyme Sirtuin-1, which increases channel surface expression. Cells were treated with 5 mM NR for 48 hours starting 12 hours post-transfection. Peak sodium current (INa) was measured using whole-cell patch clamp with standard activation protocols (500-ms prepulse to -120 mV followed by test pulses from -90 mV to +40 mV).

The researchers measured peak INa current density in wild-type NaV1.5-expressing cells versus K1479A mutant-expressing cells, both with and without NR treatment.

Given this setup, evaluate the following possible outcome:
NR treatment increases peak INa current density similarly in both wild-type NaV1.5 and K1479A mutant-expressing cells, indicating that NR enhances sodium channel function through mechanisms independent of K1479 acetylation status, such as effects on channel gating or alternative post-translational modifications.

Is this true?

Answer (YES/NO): YES